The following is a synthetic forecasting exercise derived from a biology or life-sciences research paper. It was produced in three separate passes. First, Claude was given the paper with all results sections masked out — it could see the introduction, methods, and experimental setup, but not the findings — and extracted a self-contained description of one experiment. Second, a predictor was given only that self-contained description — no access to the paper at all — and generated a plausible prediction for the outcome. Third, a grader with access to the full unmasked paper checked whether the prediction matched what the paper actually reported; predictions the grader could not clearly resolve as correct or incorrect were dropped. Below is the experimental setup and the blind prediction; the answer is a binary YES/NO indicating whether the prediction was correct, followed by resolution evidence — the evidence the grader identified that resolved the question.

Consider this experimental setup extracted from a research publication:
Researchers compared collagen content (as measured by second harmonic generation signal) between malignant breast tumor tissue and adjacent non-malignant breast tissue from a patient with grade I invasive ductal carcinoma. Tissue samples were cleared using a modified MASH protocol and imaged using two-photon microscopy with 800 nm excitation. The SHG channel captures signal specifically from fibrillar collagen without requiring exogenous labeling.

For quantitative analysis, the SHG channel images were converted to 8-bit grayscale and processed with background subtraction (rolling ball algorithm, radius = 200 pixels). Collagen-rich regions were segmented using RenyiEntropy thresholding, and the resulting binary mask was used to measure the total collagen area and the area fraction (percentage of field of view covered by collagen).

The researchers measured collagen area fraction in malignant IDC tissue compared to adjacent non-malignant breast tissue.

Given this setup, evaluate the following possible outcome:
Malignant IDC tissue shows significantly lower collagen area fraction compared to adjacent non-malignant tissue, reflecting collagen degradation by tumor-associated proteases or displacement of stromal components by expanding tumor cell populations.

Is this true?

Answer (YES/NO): NO